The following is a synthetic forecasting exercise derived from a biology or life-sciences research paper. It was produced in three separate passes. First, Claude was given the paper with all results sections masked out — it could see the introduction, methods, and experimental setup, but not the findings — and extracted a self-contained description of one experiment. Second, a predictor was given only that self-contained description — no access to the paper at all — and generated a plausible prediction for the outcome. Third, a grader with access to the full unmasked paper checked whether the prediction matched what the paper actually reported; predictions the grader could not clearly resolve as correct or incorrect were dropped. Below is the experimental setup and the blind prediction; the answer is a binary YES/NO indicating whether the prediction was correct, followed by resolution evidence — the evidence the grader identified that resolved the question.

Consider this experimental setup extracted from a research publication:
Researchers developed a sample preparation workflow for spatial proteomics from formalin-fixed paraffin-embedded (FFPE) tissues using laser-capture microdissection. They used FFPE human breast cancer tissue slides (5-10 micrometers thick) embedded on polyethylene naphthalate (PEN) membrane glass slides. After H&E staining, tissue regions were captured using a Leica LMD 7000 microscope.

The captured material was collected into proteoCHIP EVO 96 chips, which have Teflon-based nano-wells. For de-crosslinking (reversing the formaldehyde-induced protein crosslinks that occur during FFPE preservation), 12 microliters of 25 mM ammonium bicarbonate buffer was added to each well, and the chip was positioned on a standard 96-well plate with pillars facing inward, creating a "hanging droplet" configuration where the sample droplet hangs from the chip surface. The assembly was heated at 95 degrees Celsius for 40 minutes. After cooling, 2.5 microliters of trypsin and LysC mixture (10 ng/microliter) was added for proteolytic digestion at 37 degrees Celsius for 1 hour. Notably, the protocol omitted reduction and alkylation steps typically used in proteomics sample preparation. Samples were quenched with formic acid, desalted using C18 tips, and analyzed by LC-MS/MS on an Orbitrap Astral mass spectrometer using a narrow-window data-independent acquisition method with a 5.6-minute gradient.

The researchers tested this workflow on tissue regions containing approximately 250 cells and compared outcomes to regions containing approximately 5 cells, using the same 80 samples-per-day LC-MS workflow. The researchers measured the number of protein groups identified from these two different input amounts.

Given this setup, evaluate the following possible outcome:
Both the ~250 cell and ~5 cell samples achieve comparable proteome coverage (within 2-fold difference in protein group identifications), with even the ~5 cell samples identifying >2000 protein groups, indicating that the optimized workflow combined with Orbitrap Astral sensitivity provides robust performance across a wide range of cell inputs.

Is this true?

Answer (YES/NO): NO